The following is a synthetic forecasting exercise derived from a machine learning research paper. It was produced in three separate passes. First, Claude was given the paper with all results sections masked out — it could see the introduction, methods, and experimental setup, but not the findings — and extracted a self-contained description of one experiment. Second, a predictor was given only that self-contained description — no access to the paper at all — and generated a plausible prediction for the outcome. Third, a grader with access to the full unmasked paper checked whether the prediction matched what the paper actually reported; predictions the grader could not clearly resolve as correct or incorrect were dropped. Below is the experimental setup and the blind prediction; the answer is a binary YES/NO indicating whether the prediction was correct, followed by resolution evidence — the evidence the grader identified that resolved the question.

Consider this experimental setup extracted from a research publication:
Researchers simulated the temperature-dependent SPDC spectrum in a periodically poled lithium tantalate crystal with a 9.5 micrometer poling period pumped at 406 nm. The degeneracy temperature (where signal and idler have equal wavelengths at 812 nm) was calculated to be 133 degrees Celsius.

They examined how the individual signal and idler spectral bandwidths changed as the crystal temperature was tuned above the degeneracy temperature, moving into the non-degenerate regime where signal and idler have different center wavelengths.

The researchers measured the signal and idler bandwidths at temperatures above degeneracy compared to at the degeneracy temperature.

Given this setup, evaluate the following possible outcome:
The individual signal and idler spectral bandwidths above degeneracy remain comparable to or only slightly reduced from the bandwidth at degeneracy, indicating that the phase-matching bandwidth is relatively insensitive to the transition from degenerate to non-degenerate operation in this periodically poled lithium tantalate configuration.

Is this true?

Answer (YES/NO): NO